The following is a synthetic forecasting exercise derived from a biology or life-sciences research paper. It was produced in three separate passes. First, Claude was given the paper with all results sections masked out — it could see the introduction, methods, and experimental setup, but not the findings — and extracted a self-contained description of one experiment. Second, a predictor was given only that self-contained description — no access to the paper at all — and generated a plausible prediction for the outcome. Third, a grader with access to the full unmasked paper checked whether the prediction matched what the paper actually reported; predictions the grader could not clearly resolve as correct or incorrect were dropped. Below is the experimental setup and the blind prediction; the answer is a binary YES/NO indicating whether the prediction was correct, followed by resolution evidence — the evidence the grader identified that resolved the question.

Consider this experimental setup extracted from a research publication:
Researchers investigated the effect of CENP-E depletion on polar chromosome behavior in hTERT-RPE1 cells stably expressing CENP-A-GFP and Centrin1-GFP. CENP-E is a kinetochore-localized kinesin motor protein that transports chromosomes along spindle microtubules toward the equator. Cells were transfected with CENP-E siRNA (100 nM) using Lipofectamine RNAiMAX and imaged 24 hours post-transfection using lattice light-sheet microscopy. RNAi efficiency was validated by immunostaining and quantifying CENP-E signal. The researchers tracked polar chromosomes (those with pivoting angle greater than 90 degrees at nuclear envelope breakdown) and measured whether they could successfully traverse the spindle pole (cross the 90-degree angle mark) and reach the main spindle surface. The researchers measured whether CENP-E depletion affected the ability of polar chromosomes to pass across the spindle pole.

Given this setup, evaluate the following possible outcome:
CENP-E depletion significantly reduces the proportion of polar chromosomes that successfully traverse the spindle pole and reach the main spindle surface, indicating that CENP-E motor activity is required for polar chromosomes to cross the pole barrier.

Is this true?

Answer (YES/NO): NO